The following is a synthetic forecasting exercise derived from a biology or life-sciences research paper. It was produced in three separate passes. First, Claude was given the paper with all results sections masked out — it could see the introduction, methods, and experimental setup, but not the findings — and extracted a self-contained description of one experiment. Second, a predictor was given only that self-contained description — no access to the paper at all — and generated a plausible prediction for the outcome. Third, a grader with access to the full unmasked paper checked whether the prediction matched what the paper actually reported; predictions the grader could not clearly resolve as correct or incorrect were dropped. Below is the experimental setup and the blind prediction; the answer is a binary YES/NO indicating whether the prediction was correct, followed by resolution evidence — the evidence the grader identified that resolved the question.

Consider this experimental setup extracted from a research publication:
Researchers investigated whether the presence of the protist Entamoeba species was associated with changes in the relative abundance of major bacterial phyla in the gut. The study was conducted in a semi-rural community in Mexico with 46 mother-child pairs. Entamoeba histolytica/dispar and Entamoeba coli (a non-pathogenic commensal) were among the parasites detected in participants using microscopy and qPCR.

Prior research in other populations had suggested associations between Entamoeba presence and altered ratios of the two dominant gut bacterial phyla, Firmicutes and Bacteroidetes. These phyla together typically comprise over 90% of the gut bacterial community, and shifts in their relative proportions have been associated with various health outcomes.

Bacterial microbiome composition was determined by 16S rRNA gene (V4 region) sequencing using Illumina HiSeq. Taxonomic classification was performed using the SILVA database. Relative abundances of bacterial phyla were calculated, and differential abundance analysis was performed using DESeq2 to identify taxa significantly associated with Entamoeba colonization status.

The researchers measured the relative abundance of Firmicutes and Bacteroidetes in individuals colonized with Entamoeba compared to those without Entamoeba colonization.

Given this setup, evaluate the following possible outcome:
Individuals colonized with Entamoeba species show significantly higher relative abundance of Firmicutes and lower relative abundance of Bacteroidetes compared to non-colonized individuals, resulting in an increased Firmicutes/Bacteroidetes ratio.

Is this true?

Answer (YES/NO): YES